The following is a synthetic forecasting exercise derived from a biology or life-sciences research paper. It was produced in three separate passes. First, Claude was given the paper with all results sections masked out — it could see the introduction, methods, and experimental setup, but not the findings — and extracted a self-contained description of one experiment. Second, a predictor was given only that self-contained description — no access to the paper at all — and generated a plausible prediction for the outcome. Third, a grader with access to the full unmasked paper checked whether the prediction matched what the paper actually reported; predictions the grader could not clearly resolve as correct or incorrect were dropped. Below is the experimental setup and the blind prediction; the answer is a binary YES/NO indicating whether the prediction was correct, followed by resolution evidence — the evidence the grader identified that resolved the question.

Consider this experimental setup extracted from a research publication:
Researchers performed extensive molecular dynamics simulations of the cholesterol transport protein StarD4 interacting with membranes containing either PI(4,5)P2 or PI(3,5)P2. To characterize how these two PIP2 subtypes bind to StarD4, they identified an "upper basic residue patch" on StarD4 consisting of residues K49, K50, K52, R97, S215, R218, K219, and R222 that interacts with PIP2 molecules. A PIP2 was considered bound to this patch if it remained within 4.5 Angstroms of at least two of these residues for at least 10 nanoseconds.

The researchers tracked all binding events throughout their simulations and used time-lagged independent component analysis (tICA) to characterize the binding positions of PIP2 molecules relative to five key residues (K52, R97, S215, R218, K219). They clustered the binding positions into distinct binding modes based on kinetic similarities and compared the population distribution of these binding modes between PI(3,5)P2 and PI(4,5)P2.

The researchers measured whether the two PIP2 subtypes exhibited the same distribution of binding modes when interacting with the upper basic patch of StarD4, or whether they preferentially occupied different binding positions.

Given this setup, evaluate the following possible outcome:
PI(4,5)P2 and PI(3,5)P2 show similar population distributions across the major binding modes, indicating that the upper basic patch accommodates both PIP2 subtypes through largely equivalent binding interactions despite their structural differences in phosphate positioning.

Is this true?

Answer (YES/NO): NO